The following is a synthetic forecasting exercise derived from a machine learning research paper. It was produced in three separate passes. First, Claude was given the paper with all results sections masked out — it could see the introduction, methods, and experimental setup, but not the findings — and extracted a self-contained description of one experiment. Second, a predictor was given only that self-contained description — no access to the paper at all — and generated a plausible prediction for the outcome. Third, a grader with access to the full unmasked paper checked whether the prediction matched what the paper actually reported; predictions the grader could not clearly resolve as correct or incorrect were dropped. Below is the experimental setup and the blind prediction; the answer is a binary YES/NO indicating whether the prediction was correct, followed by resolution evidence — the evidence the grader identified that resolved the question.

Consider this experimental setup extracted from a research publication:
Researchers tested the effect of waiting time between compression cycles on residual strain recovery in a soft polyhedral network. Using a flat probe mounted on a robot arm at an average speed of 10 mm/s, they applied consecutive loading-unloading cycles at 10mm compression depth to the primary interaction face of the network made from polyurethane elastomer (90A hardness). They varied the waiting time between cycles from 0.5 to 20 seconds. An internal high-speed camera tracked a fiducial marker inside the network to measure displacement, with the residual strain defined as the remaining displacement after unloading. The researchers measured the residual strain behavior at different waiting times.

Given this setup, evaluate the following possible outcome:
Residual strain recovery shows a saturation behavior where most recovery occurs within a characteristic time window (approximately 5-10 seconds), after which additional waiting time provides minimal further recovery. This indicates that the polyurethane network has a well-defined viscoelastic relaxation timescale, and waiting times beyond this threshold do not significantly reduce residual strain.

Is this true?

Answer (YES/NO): YES